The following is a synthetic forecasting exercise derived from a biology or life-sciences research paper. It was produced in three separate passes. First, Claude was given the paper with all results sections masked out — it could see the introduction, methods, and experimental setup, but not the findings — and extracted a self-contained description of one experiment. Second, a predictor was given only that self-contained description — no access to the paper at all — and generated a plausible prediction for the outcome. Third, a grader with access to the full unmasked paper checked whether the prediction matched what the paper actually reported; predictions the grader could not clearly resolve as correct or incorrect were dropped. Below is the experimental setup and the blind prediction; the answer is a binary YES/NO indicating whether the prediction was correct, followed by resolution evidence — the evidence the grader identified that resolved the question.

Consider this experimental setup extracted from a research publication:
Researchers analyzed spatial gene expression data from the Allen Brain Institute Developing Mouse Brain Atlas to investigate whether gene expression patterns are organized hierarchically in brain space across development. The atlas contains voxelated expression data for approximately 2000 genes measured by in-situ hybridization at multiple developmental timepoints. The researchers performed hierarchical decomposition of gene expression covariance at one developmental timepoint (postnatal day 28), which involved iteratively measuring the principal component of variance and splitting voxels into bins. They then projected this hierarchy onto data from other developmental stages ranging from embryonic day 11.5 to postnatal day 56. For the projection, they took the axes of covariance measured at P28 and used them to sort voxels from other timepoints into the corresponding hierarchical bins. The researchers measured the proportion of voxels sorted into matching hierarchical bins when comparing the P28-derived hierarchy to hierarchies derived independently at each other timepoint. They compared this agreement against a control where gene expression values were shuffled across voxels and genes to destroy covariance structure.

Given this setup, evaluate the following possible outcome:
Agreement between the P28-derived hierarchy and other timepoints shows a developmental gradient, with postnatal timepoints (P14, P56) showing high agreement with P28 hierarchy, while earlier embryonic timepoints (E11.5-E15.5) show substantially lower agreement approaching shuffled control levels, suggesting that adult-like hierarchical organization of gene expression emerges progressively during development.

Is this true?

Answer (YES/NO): NO